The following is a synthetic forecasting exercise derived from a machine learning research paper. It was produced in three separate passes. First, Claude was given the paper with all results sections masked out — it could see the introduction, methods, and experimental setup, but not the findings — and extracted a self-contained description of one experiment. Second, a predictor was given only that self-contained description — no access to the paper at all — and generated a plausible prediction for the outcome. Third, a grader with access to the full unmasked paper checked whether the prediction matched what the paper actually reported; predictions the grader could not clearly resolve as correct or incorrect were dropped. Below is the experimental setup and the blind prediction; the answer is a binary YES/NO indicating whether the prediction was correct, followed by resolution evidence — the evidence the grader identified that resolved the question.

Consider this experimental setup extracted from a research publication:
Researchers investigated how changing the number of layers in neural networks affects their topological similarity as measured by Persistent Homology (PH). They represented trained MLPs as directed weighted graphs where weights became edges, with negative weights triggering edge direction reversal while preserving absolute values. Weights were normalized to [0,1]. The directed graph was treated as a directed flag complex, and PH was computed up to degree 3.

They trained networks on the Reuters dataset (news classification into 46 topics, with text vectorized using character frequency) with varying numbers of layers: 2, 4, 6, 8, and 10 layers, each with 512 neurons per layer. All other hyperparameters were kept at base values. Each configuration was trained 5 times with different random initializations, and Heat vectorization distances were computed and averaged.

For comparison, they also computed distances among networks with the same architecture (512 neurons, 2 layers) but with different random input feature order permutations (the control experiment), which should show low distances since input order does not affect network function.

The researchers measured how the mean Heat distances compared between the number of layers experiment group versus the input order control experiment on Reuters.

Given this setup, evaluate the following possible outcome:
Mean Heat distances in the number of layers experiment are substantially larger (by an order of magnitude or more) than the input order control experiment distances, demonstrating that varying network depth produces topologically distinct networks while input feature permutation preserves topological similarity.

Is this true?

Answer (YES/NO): NO